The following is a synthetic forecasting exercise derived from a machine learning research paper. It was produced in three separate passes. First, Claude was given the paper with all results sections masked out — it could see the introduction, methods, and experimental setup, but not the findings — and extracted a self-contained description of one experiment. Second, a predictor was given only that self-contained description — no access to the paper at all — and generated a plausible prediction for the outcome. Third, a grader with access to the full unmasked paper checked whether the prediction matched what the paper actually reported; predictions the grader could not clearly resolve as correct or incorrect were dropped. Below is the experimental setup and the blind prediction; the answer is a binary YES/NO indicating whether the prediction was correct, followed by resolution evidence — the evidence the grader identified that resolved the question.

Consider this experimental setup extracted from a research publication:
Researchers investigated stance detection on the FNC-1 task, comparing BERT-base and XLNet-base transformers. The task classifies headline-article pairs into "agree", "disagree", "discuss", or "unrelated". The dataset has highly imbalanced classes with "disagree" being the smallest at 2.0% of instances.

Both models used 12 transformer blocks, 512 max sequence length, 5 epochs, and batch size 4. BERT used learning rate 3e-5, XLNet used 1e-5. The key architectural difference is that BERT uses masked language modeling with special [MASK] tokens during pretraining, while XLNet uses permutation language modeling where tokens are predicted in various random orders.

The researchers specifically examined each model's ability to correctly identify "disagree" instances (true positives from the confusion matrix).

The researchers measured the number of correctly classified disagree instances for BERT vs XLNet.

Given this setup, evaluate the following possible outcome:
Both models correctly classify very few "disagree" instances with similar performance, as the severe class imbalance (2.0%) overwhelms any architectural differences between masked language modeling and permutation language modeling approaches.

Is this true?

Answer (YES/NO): NO